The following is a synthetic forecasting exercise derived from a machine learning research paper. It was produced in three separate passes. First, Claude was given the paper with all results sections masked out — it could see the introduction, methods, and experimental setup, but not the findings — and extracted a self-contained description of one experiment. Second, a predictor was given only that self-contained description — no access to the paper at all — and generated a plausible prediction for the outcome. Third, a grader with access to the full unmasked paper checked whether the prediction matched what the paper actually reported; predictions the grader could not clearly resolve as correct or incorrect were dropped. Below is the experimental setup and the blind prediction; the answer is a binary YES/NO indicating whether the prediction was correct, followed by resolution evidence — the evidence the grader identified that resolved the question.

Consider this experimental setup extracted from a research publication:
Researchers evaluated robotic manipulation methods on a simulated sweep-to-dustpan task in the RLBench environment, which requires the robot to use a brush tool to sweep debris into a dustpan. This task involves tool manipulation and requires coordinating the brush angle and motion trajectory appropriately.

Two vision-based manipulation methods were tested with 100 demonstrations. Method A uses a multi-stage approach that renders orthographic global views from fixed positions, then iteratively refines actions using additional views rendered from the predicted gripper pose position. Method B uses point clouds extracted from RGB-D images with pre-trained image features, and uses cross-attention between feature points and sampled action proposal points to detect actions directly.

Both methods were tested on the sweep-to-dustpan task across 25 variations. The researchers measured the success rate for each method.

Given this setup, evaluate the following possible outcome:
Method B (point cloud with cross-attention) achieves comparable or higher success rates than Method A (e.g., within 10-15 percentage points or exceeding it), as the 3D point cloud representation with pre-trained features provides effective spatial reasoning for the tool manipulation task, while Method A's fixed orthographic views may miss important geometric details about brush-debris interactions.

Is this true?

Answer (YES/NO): YES